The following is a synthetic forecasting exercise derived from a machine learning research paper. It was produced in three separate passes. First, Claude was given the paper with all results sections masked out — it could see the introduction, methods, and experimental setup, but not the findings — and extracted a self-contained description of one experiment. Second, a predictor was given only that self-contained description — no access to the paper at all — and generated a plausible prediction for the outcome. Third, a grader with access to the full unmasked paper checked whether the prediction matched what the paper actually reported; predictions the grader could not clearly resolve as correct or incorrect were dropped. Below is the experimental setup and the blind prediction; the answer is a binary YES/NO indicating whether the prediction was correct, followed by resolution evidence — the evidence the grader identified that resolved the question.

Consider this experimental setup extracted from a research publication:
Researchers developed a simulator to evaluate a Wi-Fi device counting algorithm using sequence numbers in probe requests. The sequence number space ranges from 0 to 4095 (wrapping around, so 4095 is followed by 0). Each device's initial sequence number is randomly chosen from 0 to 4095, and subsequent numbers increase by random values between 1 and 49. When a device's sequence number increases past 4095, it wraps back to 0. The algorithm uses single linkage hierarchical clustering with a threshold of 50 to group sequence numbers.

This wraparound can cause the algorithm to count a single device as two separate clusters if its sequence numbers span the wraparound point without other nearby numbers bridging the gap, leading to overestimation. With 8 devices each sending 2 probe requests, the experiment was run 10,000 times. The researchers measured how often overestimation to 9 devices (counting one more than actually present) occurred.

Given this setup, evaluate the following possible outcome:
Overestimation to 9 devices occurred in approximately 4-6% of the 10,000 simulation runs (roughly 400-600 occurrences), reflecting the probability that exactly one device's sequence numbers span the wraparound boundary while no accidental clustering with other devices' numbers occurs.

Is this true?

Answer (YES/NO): NO